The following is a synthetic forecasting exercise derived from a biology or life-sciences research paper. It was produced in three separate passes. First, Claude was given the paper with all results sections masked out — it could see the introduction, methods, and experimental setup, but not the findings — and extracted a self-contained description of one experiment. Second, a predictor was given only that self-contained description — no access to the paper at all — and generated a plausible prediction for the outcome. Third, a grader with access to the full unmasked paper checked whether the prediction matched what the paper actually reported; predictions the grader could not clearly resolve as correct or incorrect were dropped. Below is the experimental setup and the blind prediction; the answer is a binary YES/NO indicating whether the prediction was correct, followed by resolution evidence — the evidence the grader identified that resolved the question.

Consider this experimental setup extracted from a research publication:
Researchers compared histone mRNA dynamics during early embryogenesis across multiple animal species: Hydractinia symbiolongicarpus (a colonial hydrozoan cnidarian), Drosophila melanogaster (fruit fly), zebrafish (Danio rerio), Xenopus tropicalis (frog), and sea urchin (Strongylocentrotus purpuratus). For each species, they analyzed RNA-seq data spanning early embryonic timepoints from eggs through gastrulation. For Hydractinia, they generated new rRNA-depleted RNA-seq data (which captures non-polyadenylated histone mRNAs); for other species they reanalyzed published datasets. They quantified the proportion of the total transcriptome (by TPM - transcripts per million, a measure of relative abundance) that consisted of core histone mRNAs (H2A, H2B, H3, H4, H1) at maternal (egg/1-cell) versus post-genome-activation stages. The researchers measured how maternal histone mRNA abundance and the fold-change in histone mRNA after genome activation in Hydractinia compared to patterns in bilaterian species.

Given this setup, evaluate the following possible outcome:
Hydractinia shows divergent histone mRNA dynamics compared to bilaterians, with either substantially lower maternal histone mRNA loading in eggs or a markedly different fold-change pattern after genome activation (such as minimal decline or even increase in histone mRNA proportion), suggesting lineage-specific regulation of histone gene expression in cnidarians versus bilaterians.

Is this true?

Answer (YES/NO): YES